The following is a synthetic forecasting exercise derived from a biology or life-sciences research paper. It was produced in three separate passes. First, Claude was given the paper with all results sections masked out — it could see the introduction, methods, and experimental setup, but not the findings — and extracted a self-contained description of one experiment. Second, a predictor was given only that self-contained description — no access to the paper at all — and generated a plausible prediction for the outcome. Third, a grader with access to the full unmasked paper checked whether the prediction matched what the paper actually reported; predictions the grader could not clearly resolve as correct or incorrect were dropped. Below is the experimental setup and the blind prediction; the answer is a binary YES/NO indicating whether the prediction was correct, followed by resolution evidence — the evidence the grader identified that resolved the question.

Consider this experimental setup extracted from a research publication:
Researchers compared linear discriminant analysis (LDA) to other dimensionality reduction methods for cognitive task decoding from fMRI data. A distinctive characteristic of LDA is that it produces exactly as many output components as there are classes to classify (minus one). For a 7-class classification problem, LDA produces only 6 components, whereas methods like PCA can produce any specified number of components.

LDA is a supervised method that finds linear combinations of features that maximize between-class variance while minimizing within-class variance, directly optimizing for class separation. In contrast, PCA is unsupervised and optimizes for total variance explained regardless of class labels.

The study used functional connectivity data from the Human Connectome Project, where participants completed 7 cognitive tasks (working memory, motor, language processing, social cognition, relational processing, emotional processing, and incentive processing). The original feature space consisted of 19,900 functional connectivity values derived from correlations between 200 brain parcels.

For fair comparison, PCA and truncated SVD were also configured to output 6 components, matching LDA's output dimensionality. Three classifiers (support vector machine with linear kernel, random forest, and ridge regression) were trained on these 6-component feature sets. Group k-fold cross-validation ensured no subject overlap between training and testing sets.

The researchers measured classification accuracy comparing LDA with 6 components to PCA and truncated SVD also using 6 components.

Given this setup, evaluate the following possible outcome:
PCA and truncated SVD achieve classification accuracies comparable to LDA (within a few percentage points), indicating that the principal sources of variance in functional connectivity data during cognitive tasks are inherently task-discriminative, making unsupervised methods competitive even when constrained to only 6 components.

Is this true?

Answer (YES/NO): YES